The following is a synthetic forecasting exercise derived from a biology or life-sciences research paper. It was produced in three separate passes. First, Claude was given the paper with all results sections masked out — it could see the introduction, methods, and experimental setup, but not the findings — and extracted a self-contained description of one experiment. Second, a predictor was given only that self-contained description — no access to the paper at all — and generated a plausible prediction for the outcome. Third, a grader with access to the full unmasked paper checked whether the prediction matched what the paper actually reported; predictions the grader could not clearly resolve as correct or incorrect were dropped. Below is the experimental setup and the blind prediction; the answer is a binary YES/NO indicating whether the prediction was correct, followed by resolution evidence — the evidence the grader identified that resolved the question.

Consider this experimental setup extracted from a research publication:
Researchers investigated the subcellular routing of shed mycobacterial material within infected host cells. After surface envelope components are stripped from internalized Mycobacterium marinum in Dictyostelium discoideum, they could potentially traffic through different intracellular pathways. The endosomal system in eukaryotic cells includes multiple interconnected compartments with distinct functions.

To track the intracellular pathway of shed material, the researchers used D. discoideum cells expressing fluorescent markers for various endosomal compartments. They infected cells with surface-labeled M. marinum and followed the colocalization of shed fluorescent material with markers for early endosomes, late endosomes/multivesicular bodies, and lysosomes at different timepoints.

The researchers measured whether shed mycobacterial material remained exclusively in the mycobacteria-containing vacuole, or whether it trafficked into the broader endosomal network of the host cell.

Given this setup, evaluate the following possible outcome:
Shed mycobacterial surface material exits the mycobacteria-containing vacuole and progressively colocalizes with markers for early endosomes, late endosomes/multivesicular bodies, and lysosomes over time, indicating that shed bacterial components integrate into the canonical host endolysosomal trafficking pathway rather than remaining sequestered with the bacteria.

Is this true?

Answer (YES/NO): NO